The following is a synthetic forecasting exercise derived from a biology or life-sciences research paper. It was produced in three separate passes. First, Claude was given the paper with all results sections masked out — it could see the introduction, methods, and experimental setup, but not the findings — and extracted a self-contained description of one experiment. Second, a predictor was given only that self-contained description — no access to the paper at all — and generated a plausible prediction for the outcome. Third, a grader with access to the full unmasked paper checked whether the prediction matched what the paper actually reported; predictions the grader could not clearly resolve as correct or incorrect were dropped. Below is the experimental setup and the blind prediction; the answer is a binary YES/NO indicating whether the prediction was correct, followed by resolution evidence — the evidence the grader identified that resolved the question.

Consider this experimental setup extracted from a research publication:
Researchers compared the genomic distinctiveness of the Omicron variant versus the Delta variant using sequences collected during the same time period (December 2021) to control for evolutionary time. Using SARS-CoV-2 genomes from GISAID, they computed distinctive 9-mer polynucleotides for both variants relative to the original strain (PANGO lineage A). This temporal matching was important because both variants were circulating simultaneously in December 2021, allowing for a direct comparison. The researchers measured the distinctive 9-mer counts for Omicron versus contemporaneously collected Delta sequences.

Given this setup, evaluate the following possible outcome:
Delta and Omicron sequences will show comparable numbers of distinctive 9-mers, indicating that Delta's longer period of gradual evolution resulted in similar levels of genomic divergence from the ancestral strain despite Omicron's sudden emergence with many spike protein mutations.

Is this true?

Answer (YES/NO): NO